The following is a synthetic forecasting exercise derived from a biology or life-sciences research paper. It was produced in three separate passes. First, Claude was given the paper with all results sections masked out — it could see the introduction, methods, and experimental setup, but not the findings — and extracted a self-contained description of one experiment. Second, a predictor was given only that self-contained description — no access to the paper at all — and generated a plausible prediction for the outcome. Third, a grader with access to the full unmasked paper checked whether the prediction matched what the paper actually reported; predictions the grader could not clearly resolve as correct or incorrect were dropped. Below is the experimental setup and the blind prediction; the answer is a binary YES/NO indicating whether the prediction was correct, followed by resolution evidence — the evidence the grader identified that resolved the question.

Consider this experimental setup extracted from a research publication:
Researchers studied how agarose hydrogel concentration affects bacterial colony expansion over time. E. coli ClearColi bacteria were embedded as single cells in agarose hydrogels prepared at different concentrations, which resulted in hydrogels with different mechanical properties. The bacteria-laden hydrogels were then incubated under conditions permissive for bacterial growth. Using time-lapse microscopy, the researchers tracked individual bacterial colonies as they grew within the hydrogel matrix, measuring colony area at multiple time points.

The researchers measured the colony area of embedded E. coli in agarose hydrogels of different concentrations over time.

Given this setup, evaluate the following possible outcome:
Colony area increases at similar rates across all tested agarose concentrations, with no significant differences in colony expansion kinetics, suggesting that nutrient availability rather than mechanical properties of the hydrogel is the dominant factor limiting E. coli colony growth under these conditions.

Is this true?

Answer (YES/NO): NO